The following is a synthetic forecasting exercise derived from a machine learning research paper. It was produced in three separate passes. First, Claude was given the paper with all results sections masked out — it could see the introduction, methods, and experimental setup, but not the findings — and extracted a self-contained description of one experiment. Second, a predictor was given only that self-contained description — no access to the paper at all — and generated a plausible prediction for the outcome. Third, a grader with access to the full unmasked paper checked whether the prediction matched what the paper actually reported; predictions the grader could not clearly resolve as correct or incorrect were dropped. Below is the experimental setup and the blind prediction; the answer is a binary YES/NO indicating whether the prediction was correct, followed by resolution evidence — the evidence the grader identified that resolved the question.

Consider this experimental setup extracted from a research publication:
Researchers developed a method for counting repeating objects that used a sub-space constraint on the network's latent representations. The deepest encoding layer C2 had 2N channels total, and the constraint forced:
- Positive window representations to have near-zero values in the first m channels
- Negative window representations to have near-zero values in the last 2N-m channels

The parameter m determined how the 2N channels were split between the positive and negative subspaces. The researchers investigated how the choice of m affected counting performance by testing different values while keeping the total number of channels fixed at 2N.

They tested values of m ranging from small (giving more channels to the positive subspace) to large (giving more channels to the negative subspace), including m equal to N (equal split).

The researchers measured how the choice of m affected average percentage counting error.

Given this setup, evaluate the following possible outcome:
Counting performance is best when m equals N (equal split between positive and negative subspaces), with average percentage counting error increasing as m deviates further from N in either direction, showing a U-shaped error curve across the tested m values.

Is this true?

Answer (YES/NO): NO